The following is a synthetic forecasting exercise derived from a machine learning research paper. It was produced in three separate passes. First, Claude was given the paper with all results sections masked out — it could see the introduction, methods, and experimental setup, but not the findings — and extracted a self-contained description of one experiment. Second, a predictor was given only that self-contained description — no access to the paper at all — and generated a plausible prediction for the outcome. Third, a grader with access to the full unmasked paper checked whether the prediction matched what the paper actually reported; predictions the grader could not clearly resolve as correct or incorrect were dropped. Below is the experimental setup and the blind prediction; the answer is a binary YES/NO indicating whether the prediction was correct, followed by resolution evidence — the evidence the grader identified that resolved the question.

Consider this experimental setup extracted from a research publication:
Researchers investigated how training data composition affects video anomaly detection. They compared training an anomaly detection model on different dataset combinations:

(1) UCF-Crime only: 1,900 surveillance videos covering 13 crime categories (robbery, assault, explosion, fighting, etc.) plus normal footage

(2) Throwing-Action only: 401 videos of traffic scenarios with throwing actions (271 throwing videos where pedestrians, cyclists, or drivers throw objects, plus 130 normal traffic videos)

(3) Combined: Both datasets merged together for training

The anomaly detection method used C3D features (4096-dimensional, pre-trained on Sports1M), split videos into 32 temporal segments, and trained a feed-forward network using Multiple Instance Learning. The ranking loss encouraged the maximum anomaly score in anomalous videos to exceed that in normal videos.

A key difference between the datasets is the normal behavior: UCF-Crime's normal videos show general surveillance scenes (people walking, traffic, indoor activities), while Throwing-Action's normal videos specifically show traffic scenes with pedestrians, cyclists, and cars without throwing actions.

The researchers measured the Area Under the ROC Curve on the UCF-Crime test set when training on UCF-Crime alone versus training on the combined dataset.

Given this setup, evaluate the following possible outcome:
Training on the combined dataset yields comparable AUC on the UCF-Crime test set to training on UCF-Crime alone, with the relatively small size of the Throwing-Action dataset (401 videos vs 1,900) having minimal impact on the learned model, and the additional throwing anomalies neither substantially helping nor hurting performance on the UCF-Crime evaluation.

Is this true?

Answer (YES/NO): YES